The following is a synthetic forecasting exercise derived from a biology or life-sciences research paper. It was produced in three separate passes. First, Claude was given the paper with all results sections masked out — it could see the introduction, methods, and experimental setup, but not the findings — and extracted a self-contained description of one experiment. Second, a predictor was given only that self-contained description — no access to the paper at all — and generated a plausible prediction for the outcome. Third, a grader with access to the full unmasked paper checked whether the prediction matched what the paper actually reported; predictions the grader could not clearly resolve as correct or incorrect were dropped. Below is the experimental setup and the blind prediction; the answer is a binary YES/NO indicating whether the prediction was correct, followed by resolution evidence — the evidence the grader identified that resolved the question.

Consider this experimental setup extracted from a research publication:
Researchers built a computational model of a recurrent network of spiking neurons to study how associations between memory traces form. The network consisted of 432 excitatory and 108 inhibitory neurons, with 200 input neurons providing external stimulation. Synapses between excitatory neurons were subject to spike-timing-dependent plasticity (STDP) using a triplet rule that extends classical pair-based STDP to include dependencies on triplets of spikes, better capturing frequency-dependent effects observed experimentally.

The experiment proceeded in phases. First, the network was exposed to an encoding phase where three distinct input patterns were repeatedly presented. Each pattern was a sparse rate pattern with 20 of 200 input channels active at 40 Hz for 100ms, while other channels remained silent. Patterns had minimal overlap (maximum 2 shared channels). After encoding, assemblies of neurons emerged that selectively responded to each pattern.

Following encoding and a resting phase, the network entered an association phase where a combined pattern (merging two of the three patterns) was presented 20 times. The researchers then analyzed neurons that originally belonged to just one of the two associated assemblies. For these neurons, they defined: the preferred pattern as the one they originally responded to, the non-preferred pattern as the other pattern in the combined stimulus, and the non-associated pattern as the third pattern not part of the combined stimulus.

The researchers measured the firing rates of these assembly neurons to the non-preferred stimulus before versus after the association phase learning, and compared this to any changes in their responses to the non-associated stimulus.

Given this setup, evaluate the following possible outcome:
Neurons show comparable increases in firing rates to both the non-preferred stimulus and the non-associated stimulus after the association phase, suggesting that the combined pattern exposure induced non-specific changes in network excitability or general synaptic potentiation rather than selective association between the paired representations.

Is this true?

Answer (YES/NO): NO